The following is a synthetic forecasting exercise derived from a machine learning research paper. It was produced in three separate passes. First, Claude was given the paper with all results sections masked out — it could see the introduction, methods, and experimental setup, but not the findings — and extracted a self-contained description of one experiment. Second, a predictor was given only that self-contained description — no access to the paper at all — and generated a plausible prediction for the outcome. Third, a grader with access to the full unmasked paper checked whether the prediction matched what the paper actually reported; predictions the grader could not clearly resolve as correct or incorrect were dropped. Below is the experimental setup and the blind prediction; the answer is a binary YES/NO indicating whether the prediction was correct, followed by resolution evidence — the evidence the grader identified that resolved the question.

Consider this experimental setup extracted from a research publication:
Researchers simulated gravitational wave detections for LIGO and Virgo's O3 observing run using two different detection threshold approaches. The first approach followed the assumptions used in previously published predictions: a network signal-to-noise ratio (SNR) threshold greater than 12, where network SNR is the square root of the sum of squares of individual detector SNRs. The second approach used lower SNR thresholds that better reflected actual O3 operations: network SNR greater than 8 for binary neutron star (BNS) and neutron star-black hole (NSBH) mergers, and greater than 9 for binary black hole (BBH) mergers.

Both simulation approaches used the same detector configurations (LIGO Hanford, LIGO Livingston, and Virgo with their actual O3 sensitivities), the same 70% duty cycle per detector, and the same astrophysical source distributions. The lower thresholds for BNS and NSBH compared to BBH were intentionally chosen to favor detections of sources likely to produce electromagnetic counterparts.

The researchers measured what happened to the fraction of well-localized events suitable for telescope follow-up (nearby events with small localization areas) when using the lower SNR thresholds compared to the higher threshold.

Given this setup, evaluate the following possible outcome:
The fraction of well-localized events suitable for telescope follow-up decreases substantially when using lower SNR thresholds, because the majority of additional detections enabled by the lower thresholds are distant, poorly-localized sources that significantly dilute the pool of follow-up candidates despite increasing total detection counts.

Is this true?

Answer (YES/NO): YES